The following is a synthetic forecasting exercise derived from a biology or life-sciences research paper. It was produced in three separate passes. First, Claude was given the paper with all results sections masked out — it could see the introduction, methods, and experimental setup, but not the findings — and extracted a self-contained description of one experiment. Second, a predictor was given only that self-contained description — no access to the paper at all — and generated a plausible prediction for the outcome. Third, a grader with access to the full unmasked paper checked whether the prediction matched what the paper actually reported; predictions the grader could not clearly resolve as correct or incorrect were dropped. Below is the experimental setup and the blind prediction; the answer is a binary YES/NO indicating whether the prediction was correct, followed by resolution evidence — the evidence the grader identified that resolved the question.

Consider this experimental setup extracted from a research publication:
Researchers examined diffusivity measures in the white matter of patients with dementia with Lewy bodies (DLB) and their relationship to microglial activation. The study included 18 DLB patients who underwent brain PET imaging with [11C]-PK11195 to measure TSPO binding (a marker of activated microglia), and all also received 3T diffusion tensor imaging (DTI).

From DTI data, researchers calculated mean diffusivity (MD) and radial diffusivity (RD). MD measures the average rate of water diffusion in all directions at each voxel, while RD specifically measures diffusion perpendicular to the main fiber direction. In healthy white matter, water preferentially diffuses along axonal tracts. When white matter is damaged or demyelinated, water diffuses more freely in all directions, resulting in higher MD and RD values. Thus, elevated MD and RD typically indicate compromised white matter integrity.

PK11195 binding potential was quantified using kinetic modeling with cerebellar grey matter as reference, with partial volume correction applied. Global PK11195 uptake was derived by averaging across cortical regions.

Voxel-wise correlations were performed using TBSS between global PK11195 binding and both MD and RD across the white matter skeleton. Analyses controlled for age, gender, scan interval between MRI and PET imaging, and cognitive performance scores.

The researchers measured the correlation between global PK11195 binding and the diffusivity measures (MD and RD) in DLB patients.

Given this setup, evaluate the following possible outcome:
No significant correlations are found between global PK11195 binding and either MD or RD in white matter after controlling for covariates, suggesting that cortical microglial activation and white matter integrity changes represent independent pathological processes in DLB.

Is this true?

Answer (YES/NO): NO